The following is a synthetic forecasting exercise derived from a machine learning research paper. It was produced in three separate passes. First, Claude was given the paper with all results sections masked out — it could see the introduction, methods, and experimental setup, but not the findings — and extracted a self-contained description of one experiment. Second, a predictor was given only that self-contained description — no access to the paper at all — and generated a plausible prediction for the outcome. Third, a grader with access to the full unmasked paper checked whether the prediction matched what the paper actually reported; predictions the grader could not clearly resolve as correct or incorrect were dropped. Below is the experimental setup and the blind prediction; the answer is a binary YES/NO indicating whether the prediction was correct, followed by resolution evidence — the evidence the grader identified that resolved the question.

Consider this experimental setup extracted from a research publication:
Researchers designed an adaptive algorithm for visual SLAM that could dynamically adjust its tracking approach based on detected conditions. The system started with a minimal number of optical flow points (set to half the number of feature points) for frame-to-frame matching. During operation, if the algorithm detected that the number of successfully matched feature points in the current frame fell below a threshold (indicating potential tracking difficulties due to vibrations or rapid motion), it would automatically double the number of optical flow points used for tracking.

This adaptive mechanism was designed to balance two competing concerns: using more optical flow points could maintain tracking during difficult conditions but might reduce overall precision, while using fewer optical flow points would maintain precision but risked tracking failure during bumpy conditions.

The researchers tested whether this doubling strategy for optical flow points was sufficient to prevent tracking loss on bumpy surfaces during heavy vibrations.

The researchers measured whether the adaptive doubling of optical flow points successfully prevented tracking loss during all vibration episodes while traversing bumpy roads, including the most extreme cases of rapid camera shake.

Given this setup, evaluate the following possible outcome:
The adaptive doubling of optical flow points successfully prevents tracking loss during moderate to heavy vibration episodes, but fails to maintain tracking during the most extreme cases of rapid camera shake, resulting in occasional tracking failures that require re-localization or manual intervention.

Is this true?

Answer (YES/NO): NO